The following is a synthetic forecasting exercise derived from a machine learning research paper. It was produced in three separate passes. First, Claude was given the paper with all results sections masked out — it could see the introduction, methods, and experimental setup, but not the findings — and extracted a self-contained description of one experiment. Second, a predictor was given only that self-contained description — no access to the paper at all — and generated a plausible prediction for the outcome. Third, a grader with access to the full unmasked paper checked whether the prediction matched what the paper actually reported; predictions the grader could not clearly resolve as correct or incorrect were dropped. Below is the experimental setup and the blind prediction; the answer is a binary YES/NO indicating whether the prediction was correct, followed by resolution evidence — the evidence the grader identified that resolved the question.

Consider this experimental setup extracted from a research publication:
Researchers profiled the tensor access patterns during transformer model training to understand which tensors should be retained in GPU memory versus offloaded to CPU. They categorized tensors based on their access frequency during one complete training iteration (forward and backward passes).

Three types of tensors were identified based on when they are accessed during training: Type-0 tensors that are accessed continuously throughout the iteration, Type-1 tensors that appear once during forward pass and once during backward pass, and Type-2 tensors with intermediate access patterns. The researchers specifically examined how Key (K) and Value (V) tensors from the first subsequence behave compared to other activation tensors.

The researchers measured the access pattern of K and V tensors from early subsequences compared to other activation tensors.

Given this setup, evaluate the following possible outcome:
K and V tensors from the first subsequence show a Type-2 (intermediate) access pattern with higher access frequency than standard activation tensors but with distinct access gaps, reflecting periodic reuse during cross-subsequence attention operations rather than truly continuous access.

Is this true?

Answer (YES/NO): NO